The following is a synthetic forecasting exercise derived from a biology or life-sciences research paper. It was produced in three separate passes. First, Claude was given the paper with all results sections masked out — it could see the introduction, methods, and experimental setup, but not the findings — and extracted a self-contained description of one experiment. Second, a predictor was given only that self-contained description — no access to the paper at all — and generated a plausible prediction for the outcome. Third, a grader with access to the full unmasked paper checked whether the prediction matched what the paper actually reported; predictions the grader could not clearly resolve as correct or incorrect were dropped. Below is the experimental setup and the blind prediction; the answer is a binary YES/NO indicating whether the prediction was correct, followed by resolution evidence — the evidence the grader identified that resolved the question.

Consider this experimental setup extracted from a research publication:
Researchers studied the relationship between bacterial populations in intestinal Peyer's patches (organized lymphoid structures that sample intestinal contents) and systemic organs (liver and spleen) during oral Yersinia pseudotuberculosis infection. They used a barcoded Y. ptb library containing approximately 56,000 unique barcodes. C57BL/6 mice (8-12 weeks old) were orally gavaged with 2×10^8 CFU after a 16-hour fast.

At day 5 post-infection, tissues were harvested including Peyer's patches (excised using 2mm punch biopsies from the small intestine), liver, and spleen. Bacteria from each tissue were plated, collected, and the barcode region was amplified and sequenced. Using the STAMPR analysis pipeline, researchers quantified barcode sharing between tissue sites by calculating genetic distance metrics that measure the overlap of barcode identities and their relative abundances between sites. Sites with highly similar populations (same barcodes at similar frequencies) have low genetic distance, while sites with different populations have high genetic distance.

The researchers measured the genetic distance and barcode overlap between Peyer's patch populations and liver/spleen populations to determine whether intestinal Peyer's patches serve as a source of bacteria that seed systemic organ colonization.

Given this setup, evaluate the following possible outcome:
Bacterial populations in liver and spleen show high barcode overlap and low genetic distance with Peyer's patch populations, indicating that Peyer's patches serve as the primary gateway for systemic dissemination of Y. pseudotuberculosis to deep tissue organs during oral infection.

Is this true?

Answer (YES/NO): NO